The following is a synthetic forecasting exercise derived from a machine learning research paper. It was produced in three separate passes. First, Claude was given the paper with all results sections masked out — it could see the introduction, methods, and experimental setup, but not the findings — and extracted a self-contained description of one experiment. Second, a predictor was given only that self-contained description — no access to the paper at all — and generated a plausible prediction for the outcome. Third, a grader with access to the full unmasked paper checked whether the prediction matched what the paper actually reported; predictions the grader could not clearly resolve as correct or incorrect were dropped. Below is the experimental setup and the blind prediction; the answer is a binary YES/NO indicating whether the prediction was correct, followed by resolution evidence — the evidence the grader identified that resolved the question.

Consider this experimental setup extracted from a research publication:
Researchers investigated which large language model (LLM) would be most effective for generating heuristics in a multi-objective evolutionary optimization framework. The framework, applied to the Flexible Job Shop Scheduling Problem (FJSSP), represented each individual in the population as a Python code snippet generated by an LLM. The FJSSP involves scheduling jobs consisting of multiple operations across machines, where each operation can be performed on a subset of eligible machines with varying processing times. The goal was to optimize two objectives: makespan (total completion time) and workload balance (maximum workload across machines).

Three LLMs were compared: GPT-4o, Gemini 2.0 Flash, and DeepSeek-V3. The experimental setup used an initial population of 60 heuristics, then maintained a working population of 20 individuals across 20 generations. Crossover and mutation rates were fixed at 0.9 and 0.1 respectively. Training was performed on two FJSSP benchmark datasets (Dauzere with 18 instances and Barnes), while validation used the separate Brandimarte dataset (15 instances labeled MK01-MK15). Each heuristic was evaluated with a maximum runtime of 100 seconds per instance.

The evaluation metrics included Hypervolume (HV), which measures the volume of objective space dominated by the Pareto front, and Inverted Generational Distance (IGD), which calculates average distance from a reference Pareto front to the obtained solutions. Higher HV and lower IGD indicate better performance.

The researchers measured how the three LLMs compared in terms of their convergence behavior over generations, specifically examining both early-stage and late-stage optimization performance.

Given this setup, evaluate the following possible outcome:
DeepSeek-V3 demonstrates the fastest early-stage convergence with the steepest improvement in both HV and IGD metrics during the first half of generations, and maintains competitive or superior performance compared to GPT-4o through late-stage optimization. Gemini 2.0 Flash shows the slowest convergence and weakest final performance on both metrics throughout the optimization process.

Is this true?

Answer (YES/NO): NO